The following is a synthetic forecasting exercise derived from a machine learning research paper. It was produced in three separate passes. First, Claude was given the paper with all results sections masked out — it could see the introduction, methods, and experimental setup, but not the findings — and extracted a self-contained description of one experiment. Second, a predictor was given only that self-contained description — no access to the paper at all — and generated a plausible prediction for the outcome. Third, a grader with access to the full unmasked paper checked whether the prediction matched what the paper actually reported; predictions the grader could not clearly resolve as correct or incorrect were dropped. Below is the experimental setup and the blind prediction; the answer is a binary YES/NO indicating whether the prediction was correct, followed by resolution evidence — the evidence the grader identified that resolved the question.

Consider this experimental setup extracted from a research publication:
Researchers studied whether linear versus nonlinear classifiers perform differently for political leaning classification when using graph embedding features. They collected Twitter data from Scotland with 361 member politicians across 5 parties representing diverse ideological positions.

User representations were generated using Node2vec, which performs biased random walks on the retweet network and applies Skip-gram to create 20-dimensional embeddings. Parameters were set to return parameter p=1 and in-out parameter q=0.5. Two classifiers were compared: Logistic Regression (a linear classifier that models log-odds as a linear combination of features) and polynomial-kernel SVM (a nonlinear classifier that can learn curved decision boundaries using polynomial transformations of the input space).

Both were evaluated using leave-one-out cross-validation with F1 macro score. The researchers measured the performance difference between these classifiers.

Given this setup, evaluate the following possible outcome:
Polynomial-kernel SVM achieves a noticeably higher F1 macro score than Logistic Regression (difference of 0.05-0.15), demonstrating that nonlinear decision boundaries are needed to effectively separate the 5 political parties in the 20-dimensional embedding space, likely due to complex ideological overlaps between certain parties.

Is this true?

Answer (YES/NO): NO